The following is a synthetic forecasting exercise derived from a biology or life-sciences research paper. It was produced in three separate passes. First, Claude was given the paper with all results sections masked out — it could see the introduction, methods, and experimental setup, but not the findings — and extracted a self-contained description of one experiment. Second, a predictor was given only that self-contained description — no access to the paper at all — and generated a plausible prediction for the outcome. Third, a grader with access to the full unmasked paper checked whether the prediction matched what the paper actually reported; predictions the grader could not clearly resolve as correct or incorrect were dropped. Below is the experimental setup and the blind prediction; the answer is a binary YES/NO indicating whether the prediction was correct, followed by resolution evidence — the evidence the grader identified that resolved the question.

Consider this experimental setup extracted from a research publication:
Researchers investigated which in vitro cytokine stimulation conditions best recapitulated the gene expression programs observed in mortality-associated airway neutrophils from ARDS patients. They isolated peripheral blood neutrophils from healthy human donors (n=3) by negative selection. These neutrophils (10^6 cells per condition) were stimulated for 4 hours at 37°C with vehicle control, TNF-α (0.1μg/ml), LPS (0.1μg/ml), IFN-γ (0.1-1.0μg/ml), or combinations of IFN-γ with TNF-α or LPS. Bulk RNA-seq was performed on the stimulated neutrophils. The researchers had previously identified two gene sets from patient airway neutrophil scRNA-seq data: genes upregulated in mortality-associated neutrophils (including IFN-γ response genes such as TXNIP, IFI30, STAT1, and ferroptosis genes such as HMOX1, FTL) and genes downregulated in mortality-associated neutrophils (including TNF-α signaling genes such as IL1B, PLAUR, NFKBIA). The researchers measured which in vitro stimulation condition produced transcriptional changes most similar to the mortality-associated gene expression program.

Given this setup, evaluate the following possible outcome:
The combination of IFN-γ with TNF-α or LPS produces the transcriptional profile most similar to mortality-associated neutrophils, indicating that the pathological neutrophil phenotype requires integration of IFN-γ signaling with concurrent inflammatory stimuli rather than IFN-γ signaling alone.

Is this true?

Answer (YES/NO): NO